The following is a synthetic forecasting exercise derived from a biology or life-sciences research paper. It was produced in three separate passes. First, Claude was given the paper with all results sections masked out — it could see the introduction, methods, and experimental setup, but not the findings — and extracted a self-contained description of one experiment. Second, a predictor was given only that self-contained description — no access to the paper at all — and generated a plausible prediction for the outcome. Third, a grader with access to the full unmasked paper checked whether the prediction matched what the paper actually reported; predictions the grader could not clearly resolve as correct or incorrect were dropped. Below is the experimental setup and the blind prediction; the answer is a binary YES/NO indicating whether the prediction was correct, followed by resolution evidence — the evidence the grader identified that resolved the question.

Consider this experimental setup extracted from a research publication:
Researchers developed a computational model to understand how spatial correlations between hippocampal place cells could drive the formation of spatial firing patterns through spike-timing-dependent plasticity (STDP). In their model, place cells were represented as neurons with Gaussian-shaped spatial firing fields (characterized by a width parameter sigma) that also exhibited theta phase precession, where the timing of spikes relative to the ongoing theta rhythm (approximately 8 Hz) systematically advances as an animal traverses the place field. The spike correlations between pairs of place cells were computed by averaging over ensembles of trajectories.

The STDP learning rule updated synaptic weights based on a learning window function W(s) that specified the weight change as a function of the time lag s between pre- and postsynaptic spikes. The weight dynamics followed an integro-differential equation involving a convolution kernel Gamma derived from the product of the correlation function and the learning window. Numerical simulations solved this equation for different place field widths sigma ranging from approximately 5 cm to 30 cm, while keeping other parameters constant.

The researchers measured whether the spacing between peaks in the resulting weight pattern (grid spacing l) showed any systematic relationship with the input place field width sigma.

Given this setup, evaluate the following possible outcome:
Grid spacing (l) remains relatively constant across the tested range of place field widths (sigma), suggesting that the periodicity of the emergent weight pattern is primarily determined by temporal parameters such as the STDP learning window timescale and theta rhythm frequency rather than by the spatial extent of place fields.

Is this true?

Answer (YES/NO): NO